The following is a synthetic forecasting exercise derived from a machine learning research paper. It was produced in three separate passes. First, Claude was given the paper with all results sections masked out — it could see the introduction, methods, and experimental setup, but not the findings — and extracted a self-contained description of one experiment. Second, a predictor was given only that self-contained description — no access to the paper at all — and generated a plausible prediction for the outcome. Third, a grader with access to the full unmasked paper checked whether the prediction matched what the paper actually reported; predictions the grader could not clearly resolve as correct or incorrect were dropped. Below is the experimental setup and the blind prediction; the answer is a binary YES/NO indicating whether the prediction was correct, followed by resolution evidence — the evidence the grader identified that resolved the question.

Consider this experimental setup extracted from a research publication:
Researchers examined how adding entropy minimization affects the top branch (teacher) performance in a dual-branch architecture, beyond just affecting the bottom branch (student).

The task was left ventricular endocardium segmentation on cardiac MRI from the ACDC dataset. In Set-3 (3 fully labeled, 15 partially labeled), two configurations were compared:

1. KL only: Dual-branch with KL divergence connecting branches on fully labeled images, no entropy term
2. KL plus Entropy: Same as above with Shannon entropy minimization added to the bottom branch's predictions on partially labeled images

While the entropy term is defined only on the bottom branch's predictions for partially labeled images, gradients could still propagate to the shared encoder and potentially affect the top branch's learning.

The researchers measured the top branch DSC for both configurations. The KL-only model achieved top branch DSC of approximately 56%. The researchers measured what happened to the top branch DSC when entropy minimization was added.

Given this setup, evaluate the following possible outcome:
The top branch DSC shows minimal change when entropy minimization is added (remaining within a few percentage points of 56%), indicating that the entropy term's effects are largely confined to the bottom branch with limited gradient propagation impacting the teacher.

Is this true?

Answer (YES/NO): NO